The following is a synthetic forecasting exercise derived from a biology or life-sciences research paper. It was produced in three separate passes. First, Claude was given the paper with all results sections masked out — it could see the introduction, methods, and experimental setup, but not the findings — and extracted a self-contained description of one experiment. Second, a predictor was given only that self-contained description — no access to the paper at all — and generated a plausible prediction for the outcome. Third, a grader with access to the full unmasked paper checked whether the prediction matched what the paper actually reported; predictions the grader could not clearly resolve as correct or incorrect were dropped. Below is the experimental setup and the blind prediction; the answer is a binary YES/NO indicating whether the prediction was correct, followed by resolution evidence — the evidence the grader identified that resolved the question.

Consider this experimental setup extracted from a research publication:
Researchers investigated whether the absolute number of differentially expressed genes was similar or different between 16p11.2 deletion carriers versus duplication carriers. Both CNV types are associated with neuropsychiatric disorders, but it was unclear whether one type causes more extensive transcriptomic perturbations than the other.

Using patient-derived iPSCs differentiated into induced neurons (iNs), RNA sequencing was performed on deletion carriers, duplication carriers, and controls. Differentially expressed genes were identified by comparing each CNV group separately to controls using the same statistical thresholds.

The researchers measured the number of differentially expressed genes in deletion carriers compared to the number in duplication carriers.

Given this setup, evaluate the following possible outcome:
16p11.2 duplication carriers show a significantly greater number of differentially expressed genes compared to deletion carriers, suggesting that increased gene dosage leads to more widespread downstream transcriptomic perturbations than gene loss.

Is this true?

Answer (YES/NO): YES